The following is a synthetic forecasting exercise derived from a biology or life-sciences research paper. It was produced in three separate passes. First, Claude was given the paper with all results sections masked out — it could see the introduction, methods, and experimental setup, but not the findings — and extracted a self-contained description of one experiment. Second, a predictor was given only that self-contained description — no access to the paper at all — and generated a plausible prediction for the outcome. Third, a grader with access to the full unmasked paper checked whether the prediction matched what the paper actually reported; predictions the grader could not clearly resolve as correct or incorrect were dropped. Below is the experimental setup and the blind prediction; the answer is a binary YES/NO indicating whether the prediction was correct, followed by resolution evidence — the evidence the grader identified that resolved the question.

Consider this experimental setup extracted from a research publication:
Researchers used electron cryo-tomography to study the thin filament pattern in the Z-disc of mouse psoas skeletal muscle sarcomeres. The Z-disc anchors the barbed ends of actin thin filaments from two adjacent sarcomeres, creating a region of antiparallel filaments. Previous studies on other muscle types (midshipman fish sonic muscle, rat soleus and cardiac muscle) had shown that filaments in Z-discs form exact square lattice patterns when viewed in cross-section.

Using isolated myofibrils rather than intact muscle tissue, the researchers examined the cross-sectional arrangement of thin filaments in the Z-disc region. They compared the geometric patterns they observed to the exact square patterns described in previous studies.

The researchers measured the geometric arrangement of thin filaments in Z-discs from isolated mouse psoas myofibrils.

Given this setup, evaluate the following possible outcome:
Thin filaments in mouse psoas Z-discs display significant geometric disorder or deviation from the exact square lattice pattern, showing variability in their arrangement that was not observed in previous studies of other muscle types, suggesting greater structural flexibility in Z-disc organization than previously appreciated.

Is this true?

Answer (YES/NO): YES